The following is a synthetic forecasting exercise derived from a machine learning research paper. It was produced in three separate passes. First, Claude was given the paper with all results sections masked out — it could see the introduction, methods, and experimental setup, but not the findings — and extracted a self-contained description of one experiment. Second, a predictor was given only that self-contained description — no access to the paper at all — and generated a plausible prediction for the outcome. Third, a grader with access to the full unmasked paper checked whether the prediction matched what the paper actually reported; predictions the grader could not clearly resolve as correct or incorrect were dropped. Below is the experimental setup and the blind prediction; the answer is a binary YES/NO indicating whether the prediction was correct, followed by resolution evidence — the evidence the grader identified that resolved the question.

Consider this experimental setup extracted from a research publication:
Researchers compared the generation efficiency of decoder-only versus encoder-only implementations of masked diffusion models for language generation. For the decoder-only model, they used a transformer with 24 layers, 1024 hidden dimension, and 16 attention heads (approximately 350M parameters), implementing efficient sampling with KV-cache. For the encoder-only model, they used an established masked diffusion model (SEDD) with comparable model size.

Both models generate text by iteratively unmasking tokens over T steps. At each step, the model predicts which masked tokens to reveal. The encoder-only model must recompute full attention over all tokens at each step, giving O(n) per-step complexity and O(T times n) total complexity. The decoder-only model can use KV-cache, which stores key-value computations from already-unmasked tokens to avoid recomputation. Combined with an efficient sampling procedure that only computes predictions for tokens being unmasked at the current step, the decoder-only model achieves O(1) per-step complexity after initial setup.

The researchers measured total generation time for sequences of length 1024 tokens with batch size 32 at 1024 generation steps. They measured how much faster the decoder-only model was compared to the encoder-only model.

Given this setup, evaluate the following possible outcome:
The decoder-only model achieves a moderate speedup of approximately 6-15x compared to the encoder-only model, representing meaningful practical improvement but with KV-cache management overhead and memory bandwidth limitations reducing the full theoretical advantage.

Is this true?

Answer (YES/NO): NO